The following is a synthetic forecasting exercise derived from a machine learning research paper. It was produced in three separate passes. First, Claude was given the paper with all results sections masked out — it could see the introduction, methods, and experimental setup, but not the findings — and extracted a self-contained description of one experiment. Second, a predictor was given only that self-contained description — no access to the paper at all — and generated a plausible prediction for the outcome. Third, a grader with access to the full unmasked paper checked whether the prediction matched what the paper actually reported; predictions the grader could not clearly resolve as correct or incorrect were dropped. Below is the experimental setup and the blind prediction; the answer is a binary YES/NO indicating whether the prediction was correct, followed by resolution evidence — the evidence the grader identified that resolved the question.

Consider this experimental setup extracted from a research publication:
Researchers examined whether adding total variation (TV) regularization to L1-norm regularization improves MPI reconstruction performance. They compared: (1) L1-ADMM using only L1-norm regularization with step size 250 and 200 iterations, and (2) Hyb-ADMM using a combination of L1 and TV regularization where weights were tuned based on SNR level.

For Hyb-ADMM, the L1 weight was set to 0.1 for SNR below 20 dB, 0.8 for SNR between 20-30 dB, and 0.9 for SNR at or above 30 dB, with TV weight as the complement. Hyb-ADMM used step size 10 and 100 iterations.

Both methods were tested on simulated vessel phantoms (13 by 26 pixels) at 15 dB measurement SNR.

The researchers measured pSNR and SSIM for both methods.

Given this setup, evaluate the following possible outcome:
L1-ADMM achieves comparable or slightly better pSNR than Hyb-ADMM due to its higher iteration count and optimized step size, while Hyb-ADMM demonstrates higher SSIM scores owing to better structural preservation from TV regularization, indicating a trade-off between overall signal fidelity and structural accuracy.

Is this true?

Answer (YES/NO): NO